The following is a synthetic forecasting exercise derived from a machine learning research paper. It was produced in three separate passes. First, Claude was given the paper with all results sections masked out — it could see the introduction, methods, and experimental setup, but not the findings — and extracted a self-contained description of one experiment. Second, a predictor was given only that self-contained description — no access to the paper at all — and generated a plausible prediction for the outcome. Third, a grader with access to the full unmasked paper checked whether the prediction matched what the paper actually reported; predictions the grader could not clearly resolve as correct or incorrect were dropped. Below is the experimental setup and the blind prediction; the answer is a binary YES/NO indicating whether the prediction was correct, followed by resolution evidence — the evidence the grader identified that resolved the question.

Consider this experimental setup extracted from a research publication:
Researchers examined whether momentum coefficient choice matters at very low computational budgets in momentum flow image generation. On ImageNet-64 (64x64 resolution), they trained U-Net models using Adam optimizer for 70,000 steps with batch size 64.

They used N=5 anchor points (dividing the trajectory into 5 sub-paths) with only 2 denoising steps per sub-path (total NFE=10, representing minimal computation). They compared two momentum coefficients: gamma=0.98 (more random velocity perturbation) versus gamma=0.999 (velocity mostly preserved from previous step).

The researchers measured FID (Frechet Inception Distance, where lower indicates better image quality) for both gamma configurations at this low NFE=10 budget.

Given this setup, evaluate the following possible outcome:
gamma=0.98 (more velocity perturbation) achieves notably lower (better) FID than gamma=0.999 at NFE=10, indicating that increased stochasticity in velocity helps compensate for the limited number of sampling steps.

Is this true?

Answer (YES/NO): NO